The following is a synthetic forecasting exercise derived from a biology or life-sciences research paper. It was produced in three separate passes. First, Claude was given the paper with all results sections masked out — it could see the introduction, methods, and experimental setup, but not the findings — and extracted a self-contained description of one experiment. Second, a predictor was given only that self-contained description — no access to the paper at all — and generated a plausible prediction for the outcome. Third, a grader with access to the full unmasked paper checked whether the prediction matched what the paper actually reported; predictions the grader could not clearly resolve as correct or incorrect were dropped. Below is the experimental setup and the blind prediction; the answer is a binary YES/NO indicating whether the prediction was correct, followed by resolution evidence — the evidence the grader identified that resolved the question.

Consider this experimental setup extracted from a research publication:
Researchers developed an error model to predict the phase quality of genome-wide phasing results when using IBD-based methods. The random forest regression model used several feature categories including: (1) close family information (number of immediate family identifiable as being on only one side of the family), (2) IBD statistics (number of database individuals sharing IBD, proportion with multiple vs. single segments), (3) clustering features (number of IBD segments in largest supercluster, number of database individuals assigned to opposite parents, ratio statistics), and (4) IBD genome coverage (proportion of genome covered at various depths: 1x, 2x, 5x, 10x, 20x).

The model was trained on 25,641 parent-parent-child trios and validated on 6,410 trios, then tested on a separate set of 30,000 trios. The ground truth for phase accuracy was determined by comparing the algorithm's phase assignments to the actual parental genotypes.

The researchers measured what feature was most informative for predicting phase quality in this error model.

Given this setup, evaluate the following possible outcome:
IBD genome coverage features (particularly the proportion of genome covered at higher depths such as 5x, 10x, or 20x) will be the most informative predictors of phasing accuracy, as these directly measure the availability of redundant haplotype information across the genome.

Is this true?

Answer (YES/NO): NO